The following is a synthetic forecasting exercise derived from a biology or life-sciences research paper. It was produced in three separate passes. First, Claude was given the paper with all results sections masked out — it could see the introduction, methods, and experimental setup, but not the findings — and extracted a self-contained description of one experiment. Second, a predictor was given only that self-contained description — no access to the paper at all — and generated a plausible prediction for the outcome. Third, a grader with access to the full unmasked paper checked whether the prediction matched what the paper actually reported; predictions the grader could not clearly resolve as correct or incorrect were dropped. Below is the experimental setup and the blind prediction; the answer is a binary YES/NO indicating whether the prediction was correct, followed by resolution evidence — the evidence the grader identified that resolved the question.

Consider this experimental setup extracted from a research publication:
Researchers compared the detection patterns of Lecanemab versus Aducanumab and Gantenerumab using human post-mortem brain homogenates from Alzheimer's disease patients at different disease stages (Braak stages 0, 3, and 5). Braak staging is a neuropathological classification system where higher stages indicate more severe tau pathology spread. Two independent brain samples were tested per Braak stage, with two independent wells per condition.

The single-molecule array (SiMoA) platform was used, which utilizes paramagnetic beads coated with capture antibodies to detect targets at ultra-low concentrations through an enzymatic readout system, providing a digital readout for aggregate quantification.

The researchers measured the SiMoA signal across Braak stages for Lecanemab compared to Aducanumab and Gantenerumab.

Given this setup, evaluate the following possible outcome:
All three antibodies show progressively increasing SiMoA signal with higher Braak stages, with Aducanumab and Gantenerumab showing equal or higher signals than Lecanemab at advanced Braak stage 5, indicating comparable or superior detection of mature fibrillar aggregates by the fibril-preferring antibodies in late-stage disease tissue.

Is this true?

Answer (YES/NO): NO